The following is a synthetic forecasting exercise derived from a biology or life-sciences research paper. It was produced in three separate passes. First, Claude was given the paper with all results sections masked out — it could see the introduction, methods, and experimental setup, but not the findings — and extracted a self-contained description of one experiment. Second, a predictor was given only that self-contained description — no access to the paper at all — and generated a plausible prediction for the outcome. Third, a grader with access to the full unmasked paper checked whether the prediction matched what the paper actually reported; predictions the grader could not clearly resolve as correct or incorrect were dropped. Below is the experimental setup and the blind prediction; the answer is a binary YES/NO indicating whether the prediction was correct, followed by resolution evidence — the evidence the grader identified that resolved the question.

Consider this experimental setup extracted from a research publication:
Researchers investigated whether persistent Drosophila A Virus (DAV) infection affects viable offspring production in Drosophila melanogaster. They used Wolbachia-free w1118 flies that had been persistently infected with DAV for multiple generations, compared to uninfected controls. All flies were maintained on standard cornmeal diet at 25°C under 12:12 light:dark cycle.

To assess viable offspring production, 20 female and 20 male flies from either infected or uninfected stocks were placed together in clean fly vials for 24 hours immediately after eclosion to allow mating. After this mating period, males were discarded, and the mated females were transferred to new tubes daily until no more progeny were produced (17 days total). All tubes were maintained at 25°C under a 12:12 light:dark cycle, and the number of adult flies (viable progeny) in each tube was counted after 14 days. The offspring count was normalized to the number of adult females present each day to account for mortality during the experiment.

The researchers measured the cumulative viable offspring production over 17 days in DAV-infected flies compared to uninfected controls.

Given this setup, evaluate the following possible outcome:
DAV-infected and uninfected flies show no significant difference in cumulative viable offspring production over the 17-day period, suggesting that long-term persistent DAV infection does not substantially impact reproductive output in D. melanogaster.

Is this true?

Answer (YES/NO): YES